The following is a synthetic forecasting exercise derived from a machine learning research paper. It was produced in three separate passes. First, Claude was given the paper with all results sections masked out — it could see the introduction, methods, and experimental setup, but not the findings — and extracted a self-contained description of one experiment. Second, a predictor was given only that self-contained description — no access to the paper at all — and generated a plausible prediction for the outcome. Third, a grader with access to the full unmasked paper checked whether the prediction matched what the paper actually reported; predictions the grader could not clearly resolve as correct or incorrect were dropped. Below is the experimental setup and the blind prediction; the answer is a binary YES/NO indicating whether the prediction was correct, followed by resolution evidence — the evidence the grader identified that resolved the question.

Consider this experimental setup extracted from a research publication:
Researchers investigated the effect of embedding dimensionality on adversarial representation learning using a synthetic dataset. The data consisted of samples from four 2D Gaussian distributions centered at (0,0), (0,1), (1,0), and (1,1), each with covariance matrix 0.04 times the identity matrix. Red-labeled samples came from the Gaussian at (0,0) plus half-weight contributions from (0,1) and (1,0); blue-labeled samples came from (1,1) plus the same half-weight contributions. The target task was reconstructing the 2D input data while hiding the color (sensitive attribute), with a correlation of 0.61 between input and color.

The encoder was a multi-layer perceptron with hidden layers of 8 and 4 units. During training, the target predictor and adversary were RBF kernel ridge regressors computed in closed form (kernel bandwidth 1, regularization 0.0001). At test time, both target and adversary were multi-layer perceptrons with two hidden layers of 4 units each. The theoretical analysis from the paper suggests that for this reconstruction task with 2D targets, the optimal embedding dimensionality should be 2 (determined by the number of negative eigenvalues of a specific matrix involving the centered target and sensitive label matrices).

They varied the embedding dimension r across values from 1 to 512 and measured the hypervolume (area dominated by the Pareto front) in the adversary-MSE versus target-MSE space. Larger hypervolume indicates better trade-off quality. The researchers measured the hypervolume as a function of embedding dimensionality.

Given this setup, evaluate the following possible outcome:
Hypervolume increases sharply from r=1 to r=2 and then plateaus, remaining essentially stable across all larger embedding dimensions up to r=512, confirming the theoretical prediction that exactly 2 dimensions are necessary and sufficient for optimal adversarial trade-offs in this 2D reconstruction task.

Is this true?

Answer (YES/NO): YES